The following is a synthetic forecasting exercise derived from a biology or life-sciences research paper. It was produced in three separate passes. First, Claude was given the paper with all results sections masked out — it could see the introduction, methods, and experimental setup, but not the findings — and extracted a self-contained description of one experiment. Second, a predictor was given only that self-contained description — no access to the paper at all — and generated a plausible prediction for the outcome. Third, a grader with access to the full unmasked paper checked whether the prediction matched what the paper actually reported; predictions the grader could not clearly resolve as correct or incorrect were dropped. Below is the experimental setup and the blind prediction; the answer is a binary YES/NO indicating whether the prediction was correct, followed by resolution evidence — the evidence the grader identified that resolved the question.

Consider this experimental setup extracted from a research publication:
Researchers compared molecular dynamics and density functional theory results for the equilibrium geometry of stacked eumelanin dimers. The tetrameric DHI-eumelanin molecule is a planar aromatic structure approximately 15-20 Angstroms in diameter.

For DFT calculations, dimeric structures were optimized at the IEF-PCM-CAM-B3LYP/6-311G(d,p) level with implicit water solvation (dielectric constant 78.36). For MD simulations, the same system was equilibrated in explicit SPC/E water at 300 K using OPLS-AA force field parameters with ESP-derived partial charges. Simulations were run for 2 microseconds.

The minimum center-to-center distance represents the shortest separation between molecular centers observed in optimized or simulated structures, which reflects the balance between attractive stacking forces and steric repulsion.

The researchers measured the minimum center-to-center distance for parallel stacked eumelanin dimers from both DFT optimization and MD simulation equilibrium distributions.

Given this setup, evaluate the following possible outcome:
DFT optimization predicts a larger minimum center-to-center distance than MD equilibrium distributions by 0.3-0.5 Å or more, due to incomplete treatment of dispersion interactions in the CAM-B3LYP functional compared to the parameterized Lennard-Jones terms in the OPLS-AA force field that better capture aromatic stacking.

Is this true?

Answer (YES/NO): NO